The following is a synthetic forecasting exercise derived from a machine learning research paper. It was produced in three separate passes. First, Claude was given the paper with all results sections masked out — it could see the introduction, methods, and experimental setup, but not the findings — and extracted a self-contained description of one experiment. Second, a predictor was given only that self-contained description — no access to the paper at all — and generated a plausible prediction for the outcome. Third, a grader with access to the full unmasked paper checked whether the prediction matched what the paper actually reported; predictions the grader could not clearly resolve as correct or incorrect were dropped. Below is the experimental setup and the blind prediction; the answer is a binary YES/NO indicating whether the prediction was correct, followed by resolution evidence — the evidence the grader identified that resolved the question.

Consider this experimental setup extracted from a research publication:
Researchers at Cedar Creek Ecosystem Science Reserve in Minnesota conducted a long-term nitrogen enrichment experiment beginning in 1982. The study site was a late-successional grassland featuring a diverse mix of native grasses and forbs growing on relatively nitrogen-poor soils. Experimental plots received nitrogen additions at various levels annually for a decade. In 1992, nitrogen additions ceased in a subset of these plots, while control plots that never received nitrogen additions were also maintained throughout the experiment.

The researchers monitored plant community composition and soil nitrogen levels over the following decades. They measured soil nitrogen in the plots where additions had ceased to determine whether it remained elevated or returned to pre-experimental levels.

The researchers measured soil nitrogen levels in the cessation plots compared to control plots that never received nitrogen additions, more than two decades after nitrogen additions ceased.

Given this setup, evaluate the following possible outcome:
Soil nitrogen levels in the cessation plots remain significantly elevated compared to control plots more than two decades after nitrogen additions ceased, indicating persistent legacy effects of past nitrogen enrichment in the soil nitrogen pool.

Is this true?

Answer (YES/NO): NO